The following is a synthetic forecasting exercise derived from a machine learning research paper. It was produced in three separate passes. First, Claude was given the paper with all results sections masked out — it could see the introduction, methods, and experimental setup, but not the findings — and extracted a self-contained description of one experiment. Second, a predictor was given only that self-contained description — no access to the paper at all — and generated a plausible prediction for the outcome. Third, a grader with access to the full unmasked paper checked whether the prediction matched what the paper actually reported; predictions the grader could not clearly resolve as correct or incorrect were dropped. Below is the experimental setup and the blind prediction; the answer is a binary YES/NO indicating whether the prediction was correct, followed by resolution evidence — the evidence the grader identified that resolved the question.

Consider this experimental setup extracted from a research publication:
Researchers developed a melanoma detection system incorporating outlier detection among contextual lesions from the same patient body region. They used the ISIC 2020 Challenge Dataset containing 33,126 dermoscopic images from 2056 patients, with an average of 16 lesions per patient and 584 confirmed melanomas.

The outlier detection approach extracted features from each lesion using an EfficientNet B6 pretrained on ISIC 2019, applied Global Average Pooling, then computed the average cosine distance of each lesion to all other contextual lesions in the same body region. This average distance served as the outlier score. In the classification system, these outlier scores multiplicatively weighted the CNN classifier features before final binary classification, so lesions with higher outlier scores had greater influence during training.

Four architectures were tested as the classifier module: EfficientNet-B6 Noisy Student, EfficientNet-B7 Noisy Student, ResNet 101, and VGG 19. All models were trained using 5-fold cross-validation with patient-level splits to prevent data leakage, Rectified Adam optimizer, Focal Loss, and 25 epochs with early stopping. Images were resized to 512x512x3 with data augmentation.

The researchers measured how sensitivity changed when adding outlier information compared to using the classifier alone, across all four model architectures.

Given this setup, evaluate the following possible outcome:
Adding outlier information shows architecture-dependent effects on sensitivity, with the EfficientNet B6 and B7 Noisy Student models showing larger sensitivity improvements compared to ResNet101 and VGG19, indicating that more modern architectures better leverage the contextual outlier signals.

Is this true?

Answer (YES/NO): YES